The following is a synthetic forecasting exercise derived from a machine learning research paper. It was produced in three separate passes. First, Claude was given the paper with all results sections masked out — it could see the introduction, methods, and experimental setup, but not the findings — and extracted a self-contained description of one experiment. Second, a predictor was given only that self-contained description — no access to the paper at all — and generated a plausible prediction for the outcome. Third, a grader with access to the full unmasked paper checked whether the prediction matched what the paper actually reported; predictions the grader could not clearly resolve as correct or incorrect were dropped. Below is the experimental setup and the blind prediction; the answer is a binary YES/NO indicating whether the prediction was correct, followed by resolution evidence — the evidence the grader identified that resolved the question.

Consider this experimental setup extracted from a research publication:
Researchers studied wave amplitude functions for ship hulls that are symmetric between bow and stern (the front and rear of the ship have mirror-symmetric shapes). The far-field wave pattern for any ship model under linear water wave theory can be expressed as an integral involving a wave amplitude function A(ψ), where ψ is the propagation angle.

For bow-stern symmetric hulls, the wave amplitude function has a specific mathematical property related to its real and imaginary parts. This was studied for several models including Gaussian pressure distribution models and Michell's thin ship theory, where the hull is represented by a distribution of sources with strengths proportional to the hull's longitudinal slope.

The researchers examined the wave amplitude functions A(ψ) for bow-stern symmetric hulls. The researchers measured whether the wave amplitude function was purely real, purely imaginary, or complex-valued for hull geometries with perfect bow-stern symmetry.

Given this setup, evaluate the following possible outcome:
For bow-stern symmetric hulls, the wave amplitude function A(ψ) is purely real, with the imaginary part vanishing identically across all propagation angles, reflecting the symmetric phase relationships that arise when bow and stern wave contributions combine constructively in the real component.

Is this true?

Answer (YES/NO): NO